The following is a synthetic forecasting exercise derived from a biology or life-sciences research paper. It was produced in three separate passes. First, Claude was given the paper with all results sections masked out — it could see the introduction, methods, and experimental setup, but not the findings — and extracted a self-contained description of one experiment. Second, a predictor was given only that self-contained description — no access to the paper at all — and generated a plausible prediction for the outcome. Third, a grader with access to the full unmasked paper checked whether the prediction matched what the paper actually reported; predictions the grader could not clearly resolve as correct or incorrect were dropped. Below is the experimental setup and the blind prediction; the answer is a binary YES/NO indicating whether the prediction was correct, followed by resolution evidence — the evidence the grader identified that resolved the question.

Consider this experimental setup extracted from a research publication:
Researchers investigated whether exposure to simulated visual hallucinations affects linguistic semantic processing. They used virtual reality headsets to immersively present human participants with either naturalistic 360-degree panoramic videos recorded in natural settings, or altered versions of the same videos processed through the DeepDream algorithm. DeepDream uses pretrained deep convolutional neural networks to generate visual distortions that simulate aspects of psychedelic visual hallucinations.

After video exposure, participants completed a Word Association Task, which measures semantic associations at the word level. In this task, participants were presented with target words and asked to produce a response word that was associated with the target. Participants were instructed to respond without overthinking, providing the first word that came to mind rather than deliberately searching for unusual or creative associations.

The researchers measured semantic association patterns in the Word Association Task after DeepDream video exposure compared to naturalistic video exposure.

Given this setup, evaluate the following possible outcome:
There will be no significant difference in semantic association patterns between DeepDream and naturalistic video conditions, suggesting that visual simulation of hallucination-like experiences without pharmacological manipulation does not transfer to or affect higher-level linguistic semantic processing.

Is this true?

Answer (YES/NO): YES